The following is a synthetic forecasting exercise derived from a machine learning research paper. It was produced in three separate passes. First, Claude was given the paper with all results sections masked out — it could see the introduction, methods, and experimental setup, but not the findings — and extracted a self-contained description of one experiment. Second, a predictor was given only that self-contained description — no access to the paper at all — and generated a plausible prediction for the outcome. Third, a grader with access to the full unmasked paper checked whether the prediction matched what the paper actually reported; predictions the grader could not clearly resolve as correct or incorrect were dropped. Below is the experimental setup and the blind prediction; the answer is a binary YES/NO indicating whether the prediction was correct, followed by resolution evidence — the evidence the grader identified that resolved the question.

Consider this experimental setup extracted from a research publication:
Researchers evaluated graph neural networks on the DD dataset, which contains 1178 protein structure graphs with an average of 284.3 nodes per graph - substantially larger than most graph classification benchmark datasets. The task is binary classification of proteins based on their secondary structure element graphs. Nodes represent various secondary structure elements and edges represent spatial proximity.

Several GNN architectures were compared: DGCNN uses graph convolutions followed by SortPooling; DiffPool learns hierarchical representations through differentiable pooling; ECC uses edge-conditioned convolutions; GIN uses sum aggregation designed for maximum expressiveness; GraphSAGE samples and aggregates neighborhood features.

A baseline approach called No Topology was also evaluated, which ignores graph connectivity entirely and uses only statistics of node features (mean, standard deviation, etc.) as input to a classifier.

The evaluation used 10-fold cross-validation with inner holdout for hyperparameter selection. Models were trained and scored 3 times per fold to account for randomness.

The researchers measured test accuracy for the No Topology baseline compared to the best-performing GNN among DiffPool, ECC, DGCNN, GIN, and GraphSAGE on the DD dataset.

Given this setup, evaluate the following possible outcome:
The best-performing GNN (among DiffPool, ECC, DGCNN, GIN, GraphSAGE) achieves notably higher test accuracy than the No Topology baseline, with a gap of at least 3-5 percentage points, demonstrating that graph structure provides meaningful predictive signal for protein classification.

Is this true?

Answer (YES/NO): NO